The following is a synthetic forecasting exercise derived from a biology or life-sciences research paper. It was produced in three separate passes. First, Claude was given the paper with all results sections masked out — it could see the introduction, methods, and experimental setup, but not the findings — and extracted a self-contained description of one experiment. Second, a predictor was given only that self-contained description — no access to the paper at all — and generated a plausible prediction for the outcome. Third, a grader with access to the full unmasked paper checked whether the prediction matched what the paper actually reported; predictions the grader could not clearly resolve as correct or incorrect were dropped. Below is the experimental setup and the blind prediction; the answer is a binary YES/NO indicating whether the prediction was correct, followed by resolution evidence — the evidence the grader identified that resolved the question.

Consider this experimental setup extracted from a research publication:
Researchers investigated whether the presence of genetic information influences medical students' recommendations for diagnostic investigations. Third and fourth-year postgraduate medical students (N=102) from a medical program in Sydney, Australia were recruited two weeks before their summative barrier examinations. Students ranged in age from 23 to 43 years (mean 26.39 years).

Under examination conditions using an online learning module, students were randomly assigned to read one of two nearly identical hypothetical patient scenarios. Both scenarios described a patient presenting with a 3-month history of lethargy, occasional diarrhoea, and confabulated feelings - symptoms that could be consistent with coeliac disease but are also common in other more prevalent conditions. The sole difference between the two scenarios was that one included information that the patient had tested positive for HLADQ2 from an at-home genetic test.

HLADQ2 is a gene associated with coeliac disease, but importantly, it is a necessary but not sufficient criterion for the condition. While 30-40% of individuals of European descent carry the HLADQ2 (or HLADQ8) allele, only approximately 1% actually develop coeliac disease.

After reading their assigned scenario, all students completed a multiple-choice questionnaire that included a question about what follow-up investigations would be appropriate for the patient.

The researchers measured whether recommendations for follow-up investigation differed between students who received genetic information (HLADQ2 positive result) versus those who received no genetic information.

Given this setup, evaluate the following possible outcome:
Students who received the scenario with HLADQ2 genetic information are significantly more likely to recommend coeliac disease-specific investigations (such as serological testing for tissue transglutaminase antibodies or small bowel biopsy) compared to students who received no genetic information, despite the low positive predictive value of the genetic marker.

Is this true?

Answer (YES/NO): NO